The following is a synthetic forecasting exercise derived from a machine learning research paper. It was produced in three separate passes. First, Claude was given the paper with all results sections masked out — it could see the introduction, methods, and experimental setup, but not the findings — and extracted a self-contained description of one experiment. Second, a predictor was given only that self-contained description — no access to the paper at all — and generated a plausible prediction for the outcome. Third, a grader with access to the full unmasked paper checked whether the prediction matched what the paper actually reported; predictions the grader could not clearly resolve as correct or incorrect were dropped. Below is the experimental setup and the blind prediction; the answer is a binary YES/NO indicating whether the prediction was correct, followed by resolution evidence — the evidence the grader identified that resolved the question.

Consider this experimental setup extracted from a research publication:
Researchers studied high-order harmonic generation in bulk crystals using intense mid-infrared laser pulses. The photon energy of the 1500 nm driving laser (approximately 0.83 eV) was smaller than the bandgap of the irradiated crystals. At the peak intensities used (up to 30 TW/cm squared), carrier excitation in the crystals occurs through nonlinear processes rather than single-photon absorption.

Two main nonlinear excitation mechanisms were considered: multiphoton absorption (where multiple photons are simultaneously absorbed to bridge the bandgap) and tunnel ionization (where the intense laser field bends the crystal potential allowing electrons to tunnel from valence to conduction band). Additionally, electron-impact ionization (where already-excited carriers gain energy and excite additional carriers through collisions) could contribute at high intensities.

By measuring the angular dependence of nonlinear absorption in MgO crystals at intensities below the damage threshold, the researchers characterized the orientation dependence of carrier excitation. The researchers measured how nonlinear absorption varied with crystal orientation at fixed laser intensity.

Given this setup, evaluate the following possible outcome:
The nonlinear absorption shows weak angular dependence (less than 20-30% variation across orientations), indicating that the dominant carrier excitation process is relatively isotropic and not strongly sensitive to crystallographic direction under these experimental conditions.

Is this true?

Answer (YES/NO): NO